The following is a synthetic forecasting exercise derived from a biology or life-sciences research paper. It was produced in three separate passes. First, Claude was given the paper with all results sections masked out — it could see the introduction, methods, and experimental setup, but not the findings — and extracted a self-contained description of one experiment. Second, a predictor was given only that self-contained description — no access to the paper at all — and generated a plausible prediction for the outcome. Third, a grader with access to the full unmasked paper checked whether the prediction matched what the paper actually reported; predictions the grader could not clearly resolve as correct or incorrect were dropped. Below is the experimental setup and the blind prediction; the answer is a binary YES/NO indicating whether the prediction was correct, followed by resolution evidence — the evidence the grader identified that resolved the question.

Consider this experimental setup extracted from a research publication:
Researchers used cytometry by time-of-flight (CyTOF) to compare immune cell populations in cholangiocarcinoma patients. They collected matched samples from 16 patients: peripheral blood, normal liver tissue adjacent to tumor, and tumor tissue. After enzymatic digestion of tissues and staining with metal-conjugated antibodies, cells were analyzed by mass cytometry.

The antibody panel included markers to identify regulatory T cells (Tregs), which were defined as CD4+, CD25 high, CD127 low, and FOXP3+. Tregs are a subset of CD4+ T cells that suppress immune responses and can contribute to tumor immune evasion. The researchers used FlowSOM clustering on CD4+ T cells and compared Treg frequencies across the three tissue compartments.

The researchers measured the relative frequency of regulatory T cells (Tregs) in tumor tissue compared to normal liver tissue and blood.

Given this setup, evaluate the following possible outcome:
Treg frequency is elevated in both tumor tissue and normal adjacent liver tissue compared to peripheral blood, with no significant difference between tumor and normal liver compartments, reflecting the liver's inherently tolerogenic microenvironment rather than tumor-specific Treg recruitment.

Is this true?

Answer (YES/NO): NO